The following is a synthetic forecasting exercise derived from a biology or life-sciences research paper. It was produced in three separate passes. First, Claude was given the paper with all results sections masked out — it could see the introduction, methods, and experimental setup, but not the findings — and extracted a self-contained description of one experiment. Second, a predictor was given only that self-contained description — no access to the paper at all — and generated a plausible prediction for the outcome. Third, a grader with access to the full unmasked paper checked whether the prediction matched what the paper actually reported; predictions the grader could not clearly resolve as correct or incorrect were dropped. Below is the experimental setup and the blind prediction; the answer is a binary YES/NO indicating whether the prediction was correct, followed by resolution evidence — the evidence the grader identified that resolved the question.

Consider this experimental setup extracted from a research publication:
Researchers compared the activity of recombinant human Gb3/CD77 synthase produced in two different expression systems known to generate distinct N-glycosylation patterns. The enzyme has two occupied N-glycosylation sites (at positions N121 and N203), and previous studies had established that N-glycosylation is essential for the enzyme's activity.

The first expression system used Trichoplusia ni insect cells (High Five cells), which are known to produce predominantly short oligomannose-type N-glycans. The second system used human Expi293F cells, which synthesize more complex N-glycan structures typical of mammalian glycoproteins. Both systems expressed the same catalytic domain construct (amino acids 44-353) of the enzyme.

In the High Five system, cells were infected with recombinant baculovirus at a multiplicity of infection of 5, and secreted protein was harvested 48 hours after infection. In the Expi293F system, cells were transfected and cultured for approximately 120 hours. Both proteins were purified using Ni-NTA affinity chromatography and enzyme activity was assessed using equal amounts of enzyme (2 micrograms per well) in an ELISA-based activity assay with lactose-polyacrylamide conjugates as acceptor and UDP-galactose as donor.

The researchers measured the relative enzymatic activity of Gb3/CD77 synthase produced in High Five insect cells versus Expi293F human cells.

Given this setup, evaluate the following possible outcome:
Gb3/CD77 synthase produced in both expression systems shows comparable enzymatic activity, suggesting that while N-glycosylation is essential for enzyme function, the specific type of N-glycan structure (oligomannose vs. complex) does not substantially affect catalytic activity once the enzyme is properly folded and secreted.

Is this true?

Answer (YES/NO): NO